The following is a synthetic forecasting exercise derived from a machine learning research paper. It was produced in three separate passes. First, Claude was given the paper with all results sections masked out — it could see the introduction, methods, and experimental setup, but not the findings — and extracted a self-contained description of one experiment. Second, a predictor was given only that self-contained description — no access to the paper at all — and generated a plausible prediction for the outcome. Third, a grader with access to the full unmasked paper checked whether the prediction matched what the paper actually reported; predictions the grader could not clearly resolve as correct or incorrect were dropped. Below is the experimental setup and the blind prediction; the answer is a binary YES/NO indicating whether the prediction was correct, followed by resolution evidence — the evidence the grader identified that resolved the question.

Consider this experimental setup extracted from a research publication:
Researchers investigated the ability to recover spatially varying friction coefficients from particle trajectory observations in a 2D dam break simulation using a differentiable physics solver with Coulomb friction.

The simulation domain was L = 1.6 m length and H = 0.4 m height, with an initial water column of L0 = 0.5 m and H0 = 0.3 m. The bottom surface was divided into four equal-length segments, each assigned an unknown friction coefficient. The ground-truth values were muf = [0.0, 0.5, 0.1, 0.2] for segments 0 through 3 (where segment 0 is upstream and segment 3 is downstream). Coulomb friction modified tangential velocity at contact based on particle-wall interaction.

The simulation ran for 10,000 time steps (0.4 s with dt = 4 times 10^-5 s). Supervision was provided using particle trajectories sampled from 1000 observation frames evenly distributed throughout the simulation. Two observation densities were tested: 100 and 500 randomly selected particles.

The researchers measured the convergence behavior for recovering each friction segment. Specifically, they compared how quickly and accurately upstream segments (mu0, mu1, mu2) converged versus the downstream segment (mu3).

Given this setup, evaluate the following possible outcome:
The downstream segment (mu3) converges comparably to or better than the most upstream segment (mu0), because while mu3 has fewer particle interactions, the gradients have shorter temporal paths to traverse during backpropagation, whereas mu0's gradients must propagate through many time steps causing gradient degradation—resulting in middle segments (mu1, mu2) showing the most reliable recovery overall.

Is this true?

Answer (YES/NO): NO